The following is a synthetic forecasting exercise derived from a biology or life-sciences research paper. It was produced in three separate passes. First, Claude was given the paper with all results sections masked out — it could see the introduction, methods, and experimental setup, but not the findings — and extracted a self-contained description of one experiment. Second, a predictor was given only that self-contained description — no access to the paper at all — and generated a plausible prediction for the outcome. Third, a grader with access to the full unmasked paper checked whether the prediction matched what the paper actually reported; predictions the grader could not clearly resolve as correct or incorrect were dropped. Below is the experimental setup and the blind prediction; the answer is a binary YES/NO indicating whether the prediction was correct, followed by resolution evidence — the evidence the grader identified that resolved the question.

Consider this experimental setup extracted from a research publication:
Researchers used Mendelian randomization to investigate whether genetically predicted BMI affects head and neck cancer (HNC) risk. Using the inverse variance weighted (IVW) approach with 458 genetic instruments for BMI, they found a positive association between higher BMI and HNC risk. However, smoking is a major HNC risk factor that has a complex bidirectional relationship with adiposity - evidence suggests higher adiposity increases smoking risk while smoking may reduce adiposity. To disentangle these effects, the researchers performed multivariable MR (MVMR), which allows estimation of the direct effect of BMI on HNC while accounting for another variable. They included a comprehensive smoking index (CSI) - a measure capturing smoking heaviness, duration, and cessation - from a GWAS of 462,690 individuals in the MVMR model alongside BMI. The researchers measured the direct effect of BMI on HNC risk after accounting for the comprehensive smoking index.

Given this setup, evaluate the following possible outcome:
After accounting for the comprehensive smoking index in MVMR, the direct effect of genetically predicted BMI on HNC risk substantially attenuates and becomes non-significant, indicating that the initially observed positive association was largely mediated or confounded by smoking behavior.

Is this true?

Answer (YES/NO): YES